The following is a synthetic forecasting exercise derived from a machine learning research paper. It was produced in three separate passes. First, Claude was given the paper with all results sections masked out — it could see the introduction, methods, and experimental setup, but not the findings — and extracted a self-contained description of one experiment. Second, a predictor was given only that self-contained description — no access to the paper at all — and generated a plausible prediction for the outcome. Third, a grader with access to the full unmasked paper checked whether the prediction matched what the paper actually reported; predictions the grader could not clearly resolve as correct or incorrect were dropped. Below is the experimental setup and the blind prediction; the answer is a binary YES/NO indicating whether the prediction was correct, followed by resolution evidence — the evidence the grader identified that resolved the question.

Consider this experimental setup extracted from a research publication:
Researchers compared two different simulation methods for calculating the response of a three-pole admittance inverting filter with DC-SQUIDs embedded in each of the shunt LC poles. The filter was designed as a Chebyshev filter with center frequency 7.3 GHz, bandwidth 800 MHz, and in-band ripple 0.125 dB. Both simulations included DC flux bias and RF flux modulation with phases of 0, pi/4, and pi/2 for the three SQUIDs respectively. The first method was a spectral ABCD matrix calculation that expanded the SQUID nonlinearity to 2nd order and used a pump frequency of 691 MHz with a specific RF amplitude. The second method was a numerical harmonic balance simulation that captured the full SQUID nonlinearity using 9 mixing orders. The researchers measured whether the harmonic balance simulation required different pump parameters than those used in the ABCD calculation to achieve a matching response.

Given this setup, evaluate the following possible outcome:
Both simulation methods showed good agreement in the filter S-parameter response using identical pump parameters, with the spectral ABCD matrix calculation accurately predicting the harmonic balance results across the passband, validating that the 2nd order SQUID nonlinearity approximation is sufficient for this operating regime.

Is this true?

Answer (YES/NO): NO